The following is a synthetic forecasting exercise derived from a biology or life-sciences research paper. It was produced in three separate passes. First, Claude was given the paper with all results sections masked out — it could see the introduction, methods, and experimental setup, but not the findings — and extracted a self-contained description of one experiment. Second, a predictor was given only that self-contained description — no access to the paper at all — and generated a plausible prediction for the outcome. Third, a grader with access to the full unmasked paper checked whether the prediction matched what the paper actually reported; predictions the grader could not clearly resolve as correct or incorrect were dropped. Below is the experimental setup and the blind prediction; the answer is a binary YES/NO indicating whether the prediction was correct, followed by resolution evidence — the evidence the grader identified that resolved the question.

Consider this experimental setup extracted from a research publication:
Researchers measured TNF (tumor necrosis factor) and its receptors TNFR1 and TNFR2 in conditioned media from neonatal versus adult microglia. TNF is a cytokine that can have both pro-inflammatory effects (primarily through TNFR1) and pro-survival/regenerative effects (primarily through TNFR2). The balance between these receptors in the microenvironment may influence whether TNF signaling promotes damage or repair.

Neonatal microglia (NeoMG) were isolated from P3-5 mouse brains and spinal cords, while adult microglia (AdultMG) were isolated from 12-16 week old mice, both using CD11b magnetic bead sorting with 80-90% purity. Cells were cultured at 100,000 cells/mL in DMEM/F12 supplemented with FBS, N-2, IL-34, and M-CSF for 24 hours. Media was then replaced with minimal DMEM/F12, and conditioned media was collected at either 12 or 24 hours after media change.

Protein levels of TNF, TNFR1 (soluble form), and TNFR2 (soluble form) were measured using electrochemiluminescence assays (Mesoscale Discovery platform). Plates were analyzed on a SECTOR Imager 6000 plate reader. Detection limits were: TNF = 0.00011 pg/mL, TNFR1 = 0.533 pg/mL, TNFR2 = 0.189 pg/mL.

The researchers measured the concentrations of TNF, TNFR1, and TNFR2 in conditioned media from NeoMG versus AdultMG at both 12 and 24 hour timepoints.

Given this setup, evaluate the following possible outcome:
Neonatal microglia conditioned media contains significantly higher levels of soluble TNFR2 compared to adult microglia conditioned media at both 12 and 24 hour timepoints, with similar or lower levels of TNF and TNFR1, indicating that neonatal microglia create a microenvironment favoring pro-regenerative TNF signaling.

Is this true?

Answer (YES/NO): NO